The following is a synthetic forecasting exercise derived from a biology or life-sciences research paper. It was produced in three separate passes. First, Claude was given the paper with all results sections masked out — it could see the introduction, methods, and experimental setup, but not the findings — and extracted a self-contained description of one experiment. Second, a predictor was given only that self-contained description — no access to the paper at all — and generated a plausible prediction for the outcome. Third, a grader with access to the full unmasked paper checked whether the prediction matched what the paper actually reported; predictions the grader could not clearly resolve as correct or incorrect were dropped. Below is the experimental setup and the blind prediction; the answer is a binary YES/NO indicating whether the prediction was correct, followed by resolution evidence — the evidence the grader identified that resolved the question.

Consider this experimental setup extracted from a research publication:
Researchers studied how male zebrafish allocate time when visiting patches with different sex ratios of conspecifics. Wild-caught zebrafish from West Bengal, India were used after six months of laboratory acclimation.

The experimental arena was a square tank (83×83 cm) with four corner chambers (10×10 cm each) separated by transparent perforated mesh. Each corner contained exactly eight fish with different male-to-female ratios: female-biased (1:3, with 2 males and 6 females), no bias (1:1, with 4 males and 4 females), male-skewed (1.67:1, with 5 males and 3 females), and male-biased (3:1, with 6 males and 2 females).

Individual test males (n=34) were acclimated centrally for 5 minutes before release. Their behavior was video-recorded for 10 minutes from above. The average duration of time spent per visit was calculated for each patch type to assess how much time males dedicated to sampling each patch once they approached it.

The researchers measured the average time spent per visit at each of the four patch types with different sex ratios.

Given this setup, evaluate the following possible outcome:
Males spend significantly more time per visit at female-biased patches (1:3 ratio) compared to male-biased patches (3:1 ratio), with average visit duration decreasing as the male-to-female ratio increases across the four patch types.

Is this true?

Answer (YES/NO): NO